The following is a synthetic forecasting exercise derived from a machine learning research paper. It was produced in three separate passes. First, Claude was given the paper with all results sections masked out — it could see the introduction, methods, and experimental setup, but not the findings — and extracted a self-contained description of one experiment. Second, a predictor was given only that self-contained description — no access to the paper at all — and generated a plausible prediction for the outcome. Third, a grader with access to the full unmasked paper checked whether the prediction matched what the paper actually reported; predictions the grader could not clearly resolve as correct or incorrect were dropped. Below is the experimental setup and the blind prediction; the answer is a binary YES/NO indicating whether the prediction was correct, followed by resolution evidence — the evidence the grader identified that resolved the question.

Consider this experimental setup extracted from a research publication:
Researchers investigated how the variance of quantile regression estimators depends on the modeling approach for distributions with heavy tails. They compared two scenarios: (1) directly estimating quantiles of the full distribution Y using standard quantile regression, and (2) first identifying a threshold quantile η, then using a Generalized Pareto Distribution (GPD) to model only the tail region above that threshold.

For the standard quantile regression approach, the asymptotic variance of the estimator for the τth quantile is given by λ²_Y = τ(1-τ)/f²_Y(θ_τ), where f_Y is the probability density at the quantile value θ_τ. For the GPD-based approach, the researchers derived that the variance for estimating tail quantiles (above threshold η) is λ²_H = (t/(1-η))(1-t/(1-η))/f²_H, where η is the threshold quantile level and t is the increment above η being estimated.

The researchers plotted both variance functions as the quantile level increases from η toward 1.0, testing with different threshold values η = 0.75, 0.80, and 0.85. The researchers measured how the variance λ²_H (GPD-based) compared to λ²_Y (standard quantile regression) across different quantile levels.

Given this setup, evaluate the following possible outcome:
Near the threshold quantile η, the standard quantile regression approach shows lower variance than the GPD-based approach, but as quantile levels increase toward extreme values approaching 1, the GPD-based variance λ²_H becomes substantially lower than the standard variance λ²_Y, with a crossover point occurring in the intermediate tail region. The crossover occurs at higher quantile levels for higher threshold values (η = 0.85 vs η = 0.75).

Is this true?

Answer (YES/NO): NO